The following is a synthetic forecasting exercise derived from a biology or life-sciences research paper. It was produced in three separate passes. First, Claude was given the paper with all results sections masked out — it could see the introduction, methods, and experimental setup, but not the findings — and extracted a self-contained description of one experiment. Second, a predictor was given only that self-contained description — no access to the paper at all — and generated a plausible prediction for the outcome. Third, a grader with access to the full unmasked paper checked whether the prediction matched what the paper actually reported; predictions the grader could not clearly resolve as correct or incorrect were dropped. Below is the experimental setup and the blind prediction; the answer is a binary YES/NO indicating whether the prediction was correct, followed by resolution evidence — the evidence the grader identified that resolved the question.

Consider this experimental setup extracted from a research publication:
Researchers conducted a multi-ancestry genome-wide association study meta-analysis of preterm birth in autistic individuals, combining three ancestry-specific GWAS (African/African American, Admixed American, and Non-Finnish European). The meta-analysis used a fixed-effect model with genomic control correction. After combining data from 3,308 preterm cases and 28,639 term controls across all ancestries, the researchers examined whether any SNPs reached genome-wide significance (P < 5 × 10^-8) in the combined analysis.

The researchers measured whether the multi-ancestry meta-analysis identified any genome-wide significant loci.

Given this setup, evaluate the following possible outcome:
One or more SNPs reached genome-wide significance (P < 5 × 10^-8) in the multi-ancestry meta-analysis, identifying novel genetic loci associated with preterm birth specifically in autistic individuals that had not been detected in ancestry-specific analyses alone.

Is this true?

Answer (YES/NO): NO